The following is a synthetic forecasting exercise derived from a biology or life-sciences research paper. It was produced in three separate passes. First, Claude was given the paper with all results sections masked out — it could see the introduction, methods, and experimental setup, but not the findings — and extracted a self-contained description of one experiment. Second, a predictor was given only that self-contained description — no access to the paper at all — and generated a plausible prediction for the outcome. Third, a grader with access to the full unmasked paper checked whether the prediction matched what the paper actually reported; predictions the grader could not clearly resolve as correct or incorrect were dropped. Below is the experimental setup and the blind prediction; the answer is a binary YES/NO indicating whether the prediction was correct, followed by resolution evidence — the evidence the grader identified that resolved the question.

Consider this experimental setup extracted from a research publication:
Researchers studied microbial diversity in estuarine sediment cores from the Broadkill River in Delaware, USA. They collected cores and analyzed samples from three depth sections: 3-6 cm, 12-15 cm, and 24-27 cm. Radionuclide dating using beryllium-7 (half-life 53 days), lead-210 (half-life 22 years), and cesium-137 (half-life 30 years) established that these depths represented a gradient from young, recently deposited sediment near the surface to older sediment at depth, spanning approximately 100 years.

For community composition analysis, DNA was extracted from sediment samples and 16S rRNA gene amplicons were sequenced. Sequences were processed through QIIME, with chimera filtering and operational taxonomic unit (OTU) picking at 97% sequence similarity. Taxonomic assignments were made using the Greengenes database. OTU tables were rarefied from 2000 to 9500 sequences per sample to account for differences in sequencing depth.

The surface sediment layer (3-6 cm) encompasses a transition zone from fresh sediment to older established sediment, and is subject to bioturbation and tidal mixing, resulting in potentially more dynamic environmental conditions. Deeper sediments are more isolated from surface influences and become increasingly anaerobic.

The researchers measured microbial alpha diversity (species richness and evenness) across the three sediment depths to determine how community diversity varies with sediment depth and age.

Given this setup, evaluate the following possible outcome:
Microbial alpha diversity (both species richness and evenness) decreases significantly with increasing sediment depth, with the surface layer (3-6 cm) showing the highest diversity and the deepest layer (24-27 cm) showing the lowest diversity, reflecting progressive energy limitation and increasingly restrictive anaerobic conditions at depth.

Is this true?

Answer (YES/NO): NO